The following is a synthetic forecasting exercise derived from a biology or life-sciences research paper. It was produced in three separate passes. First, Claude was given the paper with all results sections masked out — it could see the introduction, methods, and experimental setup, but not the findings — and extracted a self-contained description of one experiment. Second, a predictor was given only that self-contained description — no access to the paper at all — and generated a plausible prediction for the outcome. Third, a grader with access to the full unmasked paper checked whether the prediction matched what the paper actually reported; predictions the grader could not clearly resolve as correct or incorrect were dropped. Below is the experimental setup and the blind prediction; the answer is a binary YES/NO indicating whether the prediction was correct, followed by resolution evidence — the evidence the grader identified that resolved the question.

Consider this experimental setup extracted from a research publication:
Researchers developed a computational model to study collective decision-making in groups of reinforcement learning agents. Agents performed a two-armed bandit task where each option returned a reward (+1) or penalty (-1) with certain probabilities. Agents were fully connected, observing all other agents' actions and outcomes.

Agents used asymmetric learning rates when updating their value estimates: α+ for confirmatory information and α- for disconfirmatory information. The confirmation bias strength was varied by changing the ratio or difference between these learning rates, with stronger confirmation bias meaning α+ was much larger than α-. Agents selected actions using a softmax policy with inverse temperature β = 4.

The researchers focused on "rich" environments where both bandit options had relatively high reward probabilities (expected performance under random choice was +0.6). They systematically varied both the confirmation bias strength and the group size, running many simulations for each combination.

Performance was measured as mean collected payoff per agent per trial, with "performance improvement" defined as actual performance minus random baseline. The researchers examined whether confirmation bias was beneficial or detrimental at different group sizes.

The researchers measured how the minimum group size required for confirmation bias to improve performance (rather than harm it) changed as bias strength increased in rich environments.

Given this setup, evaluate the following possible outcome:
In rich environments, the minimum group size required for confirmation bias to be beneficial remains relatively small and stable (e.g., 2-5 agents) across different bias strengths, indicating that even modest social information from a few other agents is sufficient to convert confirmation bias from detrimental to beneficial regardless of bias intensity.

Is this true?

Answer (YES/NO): NO